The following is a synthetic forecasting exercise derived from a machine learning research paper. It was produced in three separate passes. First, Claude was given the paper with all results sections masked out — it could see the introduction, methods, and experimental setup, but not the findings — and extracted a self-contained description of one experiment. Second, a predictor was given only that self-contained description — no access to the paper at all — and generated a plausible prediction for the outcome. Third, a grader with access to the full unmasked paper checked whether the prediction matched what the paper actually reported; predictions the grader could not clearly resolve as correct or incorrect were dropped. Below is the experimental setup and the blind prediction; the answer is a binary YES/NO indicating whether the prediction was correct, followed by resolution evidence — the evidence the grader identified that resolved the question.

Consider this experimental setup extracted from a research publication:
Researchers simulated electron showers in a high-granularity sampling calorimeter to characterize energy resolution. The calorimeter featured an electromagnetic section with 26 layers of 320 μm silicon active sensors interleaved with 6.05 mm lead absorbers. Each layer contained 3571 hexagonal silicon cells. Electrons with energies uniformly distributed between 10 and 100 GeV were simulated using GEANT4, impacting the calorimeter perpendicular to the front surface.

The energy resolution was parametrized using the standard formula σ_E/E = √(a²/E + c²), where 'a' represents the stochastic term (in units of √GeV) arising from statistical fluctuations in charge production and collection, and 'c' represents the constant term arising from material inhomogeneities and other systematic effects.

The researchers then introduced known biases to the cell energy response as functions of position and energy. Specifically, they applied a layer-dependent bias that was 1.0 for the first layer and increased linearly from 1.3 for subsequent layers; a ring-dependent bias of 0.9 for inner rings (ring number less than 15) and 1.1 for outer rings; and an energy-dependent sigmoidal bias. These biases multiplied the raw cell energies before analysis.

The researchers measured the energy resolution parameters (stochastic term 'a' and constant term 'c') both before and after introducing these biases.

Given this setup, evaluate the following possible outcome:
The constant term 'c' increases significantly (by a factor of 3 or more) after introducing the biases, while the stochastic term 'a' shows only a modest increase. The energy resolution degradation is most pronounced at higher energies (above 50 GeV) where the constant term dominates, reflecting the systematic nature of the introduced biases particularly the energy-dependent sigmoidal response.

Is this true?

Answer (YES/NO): YES